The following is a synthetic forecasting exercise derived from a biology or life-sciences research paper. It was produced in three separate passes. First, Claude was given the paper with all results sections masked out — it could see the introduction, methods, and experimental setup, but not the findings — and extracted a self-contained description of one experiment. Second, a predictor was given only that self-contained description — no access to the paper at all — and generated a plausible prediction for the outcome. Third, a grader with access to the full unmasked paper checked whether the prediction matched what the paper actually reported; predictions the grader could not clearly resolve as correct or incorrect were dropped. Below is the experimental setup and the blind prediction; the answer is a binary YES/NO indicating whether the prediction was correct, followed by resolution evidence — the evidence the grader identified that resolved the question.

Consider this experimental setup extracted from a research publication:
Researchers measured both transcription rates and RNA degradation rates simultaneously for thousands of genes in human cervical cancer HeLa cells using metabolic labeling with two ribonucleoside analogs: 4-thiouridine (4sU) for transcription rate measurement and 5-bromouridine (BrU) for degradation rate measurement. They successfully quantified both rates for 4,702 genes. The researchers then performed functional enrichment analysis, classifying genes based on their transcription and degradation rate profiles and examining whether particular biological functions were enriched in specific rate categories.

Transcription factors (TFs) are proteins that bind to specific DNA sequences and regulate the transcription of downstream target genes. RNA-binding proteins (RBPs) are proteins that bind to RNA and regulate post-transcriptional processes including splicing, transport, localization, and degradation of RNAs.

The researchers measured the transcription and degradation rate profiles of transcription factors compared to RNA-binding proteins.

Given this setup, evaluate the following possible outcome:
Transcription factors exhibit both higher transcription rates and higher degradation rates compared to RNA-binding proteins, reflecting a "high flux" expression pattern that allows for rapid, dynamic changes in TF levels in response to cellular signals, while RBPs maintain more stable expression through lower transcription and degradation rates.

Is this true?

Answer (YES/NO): NO